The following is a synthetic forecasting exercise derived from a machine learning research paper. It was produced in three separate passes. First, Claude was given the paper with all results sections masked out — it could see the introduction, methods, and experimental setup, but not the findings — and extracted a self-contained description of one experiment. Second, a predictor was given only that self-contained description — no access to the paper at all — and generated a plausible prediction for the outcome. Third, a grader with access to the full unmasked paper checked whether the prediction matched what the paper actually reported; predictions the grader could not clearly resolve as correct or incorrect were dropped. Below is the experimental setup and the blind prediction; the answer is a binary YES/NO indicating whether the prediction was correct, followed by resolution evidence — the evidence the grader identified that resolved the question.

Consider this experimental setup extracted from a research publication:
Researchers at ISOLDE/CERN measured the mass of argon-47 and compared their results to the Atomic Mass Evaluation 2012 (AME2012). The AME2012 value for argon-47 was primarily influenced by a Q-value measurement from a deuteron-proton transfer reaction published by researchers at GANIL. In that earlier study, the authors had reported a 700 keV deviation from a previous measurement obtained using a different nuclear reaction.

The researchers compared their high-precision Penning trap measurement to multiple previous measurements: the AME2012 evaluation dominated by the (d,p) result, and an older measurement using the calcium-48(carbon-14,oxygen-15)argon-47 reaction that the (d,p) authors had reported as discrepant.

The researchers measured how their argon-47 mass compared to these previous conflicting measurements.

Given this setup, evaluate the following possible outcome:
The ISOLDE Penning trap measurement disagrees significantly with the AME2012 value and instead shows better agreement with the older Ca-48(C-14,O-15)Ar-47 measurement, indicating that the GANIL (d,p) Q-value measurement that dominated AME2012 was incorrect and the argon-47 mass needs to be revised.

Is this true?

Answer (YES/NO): NO